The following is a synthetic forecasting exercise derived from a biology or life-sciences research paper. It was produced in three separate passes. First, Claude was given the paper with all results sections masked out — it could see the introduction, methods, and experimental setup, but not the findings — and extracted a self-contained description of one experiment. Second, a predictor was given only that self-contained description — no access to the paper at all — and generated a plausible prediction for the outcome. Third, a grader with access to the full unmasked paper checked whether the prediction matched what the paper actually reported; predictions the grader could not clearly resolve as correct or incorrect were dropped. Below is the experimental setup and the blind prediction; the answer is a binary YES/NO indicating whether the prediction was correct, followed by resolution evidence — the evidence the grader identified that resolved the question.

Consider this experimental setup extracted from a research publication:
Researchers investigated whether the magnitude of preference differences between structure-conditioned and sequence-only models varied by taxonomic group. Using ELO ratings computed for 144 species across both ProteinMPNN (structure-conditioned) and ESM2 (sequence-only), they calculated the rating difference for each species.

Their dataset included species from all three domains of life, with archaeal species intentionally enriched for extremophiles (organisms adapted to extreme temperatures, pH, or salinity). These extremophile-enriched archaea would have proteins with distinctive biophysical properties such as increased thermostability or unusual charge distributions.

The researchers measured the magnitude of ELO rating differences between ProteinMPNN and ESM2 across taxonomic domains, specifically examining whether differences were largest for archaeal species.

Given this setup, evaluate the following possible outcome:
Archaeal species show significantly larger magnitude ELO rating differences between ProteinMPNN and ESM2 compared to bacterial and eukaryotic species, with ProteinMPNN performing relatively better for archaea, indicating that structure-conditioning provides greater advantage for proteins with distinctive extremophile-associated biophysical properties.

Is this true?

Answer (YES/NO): YES